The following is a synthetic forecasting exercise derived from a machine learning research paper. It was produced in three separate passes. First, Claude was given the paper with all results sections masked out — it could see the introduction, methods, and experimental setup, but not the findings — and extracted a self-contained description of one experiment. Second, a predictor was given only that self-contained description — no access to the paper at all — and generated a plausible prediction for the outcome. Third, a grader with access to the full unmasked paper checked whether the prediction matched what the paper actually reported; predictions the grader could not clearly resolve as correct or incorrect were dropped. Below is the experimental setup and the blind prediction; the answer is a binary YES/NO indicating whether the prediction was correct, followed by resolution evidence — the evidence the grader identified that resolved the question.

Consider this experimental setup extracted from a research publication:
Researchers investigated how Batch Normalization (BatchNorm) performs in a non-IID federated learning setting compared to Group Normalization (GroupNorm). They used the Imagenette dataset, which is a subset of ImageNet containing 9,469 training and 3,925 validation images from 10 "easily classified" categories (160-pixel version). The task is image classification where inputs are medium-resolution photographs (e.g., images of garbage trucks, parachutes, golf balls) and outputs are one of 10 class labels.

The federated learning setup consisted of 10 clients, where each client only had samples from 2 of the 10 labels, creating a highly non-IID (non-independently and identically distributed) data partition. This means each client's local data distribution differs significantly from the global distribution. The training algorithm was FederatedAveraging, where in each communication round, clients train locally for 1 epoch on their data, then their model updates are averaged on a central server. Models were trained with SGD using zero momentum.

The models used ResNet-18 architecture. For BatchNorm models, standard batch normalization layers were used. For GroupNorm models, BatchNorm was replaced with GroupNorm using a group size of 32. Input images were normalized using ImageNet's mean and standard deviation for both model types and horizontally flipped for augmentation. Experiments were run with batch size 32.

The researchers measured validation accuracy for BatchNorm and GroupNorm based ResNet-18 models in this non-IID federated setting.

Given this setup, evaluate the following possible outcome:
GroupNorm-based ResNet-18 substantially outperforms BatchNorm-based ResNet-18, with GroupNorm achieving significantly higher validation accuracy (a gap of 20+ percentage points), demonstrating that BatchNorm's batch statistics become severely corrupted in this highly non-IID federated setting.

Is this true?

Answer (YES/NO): YES